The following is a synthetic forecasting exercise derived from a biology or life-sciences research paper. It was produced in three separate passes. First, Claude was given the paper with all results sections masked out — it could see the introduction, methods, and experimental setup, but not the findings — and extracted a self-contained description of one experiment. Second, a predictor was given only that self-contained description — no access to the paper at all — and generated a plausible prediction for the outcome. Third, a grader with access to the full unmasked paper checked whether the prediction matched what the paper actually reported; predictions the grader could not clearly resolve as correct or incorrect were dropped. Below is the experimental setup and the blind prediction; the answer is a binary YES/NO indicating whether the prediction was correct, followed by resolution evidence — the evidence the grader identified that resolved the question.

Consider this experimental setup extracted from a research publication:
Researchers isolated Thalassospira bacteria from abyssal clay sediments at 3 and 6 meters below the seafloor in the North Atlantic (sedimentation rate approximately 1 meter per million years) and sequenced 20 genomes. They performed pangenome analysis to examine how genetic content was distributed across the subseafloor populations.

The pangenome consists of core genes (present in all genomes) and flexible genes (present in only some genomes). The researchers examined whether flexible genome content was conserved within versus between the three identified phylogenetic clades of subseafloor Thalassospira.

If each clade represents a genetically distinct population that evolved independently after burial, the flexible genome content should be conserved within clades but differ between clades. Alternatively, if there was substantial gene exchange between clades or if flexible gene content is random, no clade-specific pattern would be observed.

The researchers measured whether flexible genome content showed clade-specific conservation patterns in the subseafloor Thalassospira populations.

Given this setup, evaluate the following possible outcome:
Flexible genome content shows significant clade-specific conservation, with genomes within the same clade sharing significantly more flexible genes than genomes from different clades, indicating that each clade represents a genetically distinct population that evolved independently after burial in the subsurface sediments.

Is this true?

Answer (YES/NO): YES